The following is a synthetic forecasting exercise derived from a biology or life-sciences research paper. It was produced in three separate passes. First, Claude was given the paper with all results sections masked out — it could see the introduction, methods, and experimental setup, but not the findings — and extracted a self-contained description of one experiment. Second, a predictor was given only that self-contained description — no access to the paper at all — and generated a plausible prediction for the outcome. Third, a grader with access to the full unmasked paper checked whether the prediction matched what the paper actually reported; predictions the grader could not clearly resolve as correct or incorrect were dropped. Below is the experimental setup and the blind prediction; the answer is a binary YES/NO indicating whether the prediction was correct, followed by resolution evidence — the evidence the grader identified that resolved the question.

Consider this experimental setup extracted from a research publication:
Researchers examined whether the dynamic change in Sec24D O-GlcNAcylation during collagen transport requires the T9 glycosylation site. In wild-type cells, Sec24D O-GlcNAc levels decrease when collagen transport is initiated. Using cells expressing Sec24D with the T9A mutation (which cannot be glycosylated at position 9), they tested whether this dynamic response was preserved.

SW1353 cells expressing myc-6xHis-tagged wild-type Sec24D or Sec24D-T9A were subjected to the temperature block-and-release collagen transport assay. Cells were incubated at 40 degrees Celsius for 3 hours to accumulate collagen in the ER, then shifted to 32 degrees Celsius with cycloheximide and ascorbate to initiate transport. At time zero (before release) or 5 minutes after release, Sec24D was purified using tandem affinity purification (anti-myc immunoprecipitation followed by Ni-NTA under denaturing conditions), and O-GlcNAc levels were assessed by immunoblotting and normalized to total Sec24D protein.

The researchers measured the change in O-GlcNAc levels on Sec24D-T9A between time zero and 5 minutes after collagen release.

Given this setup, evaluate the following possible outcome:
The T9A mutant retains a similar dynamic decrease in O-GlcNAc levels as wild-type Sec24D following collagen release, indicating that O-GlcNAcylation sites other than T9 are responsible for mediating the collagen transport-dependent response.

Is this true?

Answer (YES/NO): NO